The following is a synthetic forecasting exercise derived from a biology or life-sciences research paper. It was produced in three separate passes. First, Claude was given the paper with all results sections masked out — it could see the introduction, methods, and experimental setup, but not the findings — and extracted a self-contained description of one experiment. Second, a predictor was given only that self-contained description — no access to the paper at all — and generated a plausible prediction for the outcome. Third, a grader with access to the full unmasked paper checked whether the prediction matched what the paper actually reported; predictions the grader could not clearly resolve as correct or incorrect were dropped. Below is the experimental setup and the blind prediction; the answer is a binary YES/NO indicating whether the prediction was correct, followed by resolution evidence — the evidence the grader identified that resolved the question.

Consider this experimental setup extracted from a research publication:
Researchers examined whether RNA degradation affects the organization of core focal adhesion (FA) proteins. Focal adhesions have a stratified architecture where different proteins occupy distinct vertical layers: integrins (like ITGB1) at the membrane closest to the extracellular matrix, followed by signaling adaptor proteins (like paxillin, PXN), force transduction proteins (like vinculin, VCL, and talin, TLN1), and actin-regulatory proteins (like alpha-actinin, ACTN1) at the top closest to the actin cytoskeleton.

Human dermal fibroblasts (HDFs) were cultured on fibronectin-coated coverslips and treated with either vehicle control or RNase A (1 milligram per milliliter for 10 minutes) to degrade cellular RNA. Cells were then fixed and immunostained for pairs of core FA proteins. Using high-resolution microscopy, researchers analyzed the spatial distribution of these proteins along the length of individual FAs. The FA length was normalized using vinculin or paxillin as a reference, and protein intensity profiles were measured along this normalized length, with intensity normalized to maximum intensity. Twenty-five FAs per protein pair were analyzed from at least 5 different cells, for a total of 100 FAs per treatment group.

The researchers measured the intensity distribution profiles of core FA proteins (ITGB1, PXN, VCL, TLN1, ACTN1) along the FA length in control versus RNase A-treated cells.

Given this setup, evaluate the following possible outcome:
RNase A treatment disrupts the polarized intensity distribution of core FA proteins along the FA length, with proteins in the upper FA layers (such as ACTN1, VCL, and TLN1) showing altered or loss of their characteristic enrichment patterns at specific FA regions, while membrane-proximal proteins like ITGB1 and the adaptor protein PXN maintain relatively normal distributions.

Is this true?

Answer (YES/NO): YES